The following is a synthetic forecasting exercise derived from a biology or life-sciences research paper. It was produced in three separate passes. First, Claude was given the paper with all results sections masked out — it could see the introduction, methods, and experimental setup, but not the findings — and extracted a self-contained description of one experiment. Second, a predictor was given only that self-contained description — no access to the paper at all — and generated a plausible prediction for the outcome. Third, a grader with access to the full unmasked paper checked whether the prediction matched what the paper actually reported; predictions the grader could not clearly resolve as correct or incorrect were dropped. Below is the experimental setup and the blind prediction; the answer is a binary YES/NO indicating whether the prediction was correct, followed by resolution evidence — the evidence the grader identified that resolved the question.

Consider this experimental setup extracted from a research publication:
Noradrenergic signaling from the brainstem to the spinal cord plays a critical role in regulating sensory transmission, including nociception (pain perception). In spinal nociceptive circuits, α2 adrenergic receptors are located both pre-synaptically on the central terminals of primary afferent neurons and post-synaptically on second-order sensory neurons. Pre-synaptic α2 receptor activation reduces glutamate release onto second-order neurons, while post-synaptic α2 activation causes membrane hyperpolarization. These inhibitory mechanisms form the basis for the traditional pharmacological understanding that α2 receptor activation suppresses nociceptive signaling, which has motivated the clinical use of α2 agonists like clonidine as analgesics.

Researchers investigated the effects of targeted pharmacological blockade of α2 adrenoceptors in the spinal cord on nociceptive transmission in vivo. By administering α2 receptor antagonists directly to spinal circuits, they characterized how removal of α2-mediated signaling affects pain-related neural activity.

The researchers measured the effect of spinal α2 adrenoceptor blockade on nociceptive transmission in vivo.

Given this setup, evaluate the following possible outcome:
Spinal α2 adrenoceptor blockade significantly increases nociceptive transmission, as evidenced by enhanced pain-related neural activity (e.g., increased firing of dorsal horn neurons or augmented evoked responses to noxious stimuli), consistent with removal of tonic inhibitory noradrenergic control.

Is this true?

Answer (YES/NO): NO